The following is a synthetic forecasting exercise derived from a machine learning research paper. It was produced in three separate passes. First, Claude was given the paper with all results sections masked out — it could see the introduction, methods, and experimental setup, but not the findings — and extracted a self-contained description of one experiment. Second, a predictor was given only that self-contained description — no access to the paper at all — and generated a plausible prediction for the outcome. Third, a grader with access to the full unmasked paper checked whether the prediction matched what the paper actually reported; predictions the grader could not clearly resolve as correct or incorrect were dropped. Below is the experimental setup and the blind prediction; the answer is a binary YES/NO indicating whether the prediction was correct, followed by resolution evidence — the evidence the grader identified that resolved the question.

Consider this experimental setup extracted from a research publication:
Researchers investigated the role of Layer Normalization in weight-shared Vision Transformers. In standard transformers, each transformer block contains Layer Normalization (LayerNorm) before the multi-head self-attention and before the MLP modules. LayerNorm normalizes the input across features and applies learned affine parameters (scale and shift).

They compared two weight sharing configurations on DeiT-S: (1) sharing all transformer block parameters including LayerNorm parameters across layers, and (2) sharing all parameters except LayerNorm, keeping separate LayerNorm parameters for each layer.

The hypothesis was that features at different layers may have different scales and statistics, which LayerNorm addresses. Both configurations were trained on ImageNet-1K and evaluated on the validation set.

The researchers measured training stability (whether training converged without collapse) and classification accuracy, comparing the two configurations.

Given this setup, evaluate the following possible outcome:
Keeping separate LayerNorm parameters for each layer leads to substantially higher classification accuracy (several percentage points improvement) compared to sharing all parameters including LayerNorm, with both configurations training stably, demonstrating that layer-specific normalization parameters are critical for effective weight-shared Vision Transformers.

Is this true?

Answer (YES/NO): NO